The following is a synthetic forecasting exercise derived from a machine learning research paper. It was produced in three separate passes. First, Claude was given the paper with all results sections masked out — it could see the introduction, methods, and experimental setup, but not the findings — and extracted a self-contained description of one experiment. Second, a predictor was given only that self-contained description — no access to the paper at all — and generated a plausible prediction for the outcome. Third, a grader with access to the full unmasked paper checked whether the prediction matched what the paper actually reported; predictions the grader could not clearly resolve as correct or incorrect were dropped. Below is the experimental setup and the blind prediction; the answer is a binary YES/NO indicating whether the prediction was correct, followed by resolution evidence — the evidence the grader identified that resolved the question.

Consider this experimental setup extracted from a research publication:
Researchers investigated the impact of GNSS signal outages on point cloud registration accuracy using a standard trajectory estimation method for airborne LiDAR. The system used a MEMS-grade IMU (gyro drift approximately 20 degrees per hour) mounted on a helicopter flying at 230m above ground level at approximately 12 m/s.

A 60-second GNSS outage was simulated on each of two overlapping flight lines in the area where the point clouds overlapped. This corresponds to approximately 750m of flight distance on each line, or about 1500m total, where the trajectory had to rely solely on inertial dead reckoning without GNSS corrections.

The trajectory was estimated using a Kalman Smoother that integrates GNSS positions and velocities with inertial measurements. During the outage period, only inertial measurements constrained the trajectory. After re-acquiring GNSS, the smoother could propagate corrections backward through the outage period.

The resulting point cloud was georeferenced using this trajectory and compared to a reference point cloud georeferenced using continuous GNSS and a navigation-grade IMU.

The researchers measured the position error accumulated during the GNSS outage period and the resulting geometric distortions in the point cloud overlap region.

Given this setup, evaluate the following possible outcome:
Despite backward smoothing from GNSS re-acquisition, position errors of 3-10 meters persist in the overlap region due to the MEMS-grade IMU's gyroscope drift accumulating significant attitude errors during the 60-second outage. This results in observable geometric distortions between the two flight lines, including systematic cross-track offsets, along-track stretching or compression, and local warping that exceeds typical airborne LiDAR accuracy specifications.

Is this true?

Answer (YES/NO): NO